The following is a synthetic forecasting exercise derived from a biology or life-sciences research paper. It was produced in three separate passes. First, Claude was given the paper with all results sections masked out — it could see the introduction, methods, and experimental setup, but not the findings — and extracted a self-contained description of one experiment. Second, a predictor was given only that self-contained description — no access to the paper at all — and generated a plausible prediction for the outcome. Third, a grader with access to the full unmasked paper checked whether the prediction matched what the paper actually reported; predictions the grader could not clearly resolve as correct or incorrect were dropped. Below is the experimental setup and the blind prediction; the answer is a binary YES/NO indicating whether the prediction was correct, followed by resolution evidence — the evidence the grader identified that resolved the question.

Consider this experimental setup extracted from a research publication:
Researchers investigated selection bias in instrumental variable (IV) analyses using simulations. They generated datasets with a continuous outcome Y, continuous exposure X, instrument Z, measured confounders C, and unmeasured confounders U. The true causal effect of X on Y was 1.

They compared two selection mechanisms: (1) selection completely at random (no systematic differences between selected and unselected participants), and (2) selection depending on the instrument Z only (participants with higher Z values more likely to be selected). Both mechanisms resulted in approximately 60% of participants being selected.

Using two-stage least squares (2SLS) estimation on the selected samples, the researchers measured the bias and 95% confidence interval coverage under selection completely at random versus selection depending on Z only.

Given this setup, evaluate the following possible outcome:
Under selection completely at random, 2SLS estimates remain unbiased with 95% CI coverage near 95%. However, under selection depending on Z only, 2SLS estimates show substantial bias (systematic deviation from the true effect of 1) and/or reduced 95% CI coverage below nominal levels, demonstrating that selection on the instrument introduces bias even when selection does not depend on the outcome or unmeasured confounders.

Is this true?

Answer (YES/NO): NO